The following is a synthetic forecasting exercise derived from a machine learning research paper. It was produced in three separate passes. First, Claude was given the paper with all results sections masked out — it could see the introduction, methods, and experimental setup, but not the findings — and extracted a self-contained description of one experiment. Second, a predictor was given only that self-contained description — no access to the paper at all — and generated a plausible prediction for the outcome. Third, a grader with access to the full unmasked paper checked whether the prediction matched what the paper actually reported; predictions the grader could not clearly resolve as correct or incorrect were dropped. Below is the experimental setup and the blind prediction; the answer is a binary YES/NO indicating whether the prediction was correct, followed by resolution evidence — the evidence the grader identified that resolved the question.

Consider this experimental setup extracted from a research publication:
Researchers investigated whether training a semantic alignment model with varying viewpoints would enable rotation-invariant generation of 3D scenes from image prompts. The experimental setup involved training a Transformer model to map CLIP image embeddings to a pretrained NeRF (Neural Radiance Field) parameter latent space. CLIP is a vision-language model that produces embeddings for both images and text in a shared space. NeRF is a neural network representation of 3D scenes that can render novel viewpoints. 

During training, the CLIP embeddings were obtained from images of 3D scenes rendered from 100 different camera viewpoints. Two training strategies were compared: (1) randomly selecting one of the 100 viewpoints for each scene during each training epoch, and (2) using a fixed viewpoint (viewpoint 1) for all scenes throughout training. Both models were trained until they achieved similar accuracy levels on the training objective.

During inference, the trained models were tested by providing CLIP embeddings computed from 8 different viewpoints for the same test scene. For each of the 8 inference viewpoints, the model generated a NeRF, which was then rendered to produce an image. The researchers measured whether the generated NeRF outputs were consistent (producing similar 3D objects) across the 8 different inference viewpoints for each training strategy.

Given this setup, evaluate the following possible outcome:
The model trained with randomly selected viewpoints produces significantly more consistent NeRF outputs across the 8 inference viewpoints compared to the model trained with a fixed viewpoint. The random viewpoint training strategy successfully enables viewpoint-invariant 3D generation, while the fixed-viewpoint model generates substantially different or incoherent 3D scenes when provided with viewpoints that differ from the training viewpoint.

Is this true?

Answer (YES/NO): YES